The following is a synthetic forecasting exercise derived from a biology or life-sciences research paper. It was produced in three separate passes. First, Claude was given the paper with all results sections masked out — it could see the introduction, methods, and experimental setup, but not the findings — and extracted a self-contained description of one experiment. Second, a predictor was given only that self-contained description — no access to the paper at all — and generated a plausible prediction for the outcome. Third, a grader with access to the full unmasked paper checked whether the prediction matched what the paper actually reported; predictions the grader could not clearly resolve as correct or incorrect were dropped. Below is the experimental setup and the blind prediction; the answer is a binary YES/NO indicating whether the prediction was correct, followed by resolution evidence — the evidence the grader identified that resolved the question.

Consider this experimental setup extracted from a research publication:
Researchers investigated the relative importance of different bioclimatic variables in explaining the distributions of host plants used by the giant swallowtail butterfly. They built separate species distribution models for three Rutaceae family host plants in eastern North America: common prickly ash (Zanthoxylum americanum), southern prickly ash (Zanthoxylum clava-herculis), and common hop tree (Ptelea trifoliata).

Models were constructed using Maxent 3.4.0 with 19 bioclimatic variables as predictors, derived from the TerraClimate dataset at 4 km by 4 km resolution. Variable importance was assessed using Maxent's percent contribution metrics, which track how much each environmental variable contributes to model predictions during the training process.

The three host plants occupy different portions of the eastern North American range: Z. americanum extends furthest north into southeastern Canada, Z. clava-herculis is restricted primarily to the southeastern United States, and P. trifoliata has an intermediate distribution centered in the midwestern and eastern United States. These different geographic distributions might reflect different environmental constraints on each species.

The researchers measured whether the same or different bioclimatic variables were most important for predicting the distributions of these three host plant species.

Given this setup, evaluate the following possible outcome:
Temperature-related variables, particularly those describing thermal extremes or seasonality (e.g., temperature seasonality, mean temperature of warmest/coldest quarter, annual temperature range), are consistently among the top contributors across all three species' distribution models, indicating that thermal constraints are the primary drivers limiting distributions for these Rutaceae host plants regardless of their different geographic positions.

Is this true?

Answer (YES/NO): YES